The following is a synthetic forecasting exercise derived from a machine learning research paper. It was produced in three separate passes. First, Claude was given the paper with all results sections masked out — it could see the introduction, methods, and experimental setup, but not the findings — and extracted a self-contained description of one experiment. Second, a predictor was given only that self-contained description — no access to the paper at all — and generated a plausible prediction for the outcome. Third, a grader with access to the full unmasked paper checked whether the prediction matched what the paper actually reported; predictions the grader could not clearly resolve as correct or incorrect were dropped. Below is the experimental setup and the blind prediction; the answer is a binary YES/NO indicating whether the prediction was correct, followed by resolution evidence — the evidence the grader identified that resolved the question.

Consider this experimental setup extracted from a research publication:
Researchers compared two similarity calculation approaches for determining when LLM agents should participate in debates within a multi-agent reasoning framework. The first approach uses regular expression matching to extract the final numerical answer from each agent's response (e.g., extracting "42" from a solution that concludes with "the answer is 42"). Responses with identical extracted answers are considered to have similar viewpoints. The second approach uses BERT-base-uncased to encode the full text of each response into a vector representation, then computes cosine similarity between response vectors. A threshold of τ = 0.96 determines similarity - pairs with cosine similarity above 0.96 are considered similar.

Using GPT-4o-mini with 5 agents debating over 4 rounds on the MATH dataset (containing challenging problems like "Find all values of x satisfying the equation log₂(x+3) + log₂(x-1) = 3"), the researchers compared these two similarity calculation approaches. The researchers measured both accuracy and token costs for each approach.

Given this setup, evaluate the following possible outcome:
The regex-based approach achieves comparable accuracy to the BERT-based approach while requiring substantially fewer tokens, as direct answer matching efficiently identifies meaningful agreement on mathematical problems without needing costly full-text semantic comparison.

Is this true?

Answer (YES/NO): YES